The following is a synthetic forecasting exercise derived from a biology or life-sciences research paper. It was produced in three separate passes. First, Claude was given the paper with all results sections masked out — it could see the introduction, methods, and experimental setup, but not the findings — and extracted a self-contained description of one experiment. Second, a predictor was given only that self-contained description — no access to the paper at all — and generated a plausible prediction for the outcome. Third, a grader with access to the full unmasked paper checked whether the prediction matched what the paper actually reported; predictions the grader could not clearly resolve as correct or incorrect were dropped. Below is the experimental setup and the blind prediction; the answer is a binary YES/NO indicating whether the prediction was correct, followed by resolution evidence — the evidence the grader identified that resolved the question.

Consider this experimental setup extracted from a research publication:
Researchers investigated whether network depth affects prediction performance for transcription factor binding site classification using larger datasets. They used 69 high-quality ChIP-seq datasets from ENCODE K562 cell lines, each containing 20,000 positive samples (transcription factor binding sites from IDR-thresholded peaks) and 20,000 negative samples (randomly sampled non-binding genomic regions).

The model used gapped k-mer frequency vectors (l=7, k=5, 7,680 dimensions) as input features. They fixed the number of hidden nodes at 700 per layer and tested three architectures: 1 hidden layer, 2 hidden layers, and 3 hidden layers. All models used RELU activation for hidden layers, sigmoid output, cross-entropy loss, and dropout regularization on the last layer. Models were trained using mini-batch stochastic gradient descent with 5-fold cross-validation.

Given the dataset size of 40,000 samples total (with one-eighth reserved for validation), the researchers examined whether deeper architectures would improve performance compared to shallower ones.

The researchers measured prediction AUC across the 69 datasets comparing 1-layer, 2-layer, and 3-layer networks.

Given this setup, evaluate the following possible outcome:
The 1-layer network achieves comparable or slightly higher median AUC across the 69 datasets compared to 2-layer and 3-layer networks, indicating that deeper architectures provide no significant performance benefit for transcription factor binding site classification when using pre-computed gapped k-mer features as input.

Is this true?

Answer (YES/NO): YES